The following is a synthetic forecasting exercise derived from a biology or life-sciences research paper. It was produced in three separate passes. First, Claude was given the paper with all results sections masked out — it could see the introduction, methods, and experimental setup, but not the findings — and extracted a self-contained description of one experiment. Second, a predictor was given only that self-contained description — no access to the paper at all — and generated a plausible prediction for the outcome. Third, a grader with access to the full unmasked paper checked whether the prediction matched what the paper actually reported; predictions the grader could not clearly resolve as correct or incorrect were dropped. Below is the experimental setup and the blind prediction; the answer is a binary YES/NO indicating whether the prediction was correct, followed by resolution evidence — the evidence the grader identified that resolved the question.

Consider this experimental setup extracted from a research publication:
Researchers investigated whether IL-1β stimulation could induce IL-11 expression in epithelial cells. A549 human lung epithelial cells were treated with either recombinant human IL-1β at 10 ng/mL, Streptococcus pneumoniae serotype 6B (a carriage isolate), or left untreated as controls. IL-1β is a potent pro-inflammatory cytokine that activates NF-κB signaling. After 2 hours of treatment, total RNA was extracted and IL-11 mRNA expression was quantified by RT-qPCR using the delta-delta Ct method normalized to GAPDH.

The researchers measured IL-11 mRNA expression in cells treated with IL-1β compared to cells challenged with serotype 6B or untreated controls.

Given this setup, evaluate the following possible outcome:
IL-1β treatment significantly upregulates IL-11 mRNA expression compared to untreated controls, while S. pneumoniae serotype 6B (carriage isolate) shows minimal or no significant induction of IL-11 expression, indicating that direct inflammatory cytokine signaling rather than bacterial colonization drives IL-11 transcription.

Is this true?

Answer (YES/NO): NO